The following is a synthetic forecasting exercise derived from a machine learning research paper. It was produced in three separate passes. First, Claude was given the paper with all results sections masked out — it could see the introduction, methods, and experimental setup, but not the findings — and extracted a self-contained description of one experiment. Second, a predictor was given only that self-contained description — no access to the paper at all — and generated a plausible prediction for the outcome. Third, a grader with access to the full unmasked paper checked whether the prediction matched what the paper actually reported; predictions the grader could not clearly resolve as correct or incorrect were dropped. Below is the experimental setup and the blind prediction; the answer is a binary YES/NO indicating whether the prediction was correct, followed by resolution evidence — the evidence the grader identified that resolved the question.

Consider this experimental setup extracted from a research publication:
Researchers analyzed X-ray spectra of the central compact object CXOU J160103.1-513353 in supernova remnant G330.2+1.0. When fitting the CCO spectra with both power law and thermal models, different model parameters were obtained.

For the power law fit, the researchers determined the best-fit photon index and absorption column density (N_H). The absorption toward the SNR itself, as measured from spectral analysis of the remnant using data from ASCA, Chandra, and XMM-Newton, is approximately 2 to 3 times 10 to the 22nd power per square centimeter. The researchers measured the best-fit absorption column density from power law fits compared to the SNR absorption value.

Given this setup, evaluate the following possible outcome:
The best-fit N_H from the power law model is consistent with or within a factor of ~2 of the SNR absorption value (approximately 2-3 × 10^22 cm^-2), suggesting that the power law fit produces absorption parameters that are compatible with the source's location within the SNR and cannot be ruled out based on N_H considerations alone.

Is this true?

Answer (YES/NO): NO